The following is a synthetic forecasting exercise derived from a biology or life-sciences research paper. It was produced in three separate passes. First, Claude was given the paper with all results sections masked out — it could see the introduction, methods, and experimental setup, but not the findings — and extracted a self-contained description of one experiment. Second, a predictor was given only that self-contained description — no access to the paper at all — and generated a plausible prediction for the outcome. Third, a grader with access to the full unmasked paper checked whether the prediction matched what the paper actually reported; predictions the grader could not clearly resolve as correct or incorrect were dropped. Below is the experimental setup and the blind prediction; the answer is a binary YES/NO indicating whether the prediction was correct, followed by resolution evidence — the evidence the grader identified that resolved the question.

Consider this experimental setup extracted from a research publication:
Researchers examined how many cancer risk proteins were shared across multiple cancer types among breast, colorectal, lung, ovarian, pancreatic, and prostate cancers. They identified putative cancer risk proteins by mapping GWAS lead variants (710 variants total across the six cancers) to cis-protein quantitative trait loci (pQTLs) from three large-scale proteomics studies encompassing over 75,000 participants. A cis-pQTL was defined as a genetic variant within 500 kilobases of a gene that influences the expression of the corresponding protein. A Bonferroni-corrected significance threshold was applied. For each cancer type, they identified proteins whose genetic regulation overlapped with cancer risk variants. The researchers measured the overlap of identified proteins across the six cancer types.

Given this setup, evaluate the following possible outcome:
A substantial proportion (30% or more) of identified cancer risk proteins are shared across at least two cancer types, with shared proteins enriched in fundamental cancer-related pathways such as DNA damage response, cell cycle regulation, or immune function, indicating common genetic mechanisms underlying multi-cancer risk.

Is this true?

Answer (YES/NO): NO